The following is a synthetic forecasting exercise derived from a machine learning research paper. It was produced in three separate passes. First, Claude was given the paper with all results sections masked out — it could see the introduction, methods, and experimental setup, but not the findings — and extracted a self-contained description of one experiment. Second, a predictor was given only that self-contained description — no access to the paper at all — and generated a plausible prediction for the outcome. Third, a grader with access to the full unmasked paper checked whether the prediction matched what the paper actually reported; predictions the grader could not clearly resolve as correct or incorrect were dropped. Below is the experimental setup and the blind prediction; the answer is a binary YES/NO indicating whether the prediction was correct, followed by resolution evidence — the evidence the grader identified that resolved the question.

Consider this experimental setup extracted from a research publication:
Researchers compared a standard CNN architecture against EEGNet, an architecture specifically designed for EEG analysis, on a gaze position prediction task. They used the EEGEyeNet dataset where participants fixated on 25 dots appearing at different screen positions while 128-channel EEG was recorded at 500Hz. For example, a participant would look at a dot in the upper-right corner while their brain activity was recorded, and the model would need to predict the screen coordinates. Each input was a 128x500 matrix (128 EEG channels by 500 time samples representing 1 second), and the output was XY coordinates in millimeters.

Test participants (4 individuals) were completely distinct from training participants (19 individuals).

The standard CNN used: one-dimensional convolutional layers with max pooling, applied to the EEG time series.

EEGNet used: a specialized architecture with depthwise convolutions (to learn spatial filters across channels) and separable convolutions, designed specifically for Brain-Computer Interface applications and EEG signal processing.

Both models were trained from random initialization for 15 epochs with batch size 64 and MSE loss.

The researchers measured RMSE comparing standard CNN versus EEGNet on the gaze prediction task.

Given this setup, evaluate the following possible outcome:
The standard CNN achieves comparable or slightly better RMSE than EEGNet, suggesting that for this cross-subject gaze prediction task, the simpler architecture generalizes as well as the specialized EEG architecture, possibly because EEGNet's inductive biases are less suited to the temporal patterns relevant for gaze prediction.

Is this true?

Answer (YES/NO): YES